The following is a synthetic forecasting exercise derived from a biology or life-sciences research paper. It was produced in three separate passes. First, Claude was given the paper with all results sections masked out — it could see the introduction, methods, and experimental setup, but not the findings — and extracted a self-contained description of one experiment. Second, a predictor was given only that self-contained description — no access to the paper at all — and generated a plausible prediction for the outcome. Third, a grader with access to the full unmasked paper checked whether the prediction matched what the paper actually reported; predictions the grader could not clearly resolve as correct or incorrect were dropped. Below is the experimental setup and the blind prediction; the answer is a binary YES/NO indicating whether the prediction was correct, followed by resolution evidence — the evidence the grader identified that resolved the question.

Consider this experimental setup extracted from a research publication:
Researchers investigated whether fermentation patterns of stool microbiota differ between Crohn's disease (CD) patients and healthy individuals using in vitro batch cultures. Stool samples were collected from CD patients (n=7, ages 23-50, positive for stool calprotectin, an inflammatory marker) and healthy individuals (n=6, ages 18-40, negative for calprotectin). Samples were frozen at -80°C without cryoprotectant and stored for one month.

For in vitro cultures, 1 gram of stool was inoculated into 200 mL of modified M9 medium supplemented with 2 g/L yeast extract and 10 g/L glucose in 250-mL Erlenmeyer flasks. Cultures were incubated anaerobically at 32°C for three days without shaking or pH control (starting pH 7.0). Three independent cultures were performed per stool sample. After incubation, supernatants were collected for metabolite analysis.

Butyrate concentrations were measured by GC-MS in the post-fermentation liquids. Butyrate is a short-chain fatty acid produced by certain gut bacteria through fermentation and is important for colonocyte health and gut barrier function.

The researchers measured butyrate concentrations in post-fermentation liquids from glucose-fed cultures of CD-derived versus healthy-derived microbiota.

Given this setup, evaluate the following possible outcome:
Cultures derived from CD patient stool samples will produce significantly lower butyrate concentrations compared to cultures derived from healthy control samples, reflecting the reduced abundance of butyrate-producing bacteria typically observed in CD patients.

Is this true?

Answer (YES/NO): NO